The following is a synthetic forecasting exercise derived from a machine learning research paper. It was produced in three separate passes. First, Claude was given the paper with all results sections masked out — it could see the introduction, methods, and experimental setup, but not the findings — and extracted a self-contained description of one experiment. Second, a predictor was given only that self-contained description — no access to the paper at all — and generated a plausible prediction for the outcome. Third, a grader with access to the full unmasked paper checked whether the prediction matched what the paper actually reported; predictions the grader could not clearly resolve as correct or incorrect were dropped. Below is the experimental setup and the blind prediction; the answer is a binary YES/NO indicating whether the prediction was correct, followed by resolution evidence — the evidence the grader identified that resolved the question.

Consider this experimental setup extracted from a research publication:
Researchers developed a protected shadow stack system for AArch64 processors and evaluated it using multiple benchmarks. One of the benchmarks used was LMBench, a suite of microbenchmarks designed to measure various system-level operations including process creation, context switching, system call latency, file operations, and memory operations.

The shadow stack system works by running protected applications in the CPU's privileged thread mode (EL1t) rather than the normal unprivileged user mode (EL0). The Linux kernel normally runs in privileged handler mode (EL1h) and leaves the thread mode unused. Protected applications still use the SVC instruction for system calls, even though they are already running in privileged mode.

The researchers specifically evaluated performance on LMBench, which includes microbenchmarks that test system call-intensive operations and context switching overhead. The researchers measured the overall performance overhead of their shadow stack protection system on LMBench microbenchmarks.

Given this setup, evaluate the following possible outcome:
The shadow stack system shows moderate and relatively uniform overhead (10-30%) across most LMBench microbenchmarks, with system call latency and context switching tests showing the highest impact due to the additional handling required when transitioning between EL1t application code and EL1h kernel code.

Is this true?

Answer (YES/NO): NO